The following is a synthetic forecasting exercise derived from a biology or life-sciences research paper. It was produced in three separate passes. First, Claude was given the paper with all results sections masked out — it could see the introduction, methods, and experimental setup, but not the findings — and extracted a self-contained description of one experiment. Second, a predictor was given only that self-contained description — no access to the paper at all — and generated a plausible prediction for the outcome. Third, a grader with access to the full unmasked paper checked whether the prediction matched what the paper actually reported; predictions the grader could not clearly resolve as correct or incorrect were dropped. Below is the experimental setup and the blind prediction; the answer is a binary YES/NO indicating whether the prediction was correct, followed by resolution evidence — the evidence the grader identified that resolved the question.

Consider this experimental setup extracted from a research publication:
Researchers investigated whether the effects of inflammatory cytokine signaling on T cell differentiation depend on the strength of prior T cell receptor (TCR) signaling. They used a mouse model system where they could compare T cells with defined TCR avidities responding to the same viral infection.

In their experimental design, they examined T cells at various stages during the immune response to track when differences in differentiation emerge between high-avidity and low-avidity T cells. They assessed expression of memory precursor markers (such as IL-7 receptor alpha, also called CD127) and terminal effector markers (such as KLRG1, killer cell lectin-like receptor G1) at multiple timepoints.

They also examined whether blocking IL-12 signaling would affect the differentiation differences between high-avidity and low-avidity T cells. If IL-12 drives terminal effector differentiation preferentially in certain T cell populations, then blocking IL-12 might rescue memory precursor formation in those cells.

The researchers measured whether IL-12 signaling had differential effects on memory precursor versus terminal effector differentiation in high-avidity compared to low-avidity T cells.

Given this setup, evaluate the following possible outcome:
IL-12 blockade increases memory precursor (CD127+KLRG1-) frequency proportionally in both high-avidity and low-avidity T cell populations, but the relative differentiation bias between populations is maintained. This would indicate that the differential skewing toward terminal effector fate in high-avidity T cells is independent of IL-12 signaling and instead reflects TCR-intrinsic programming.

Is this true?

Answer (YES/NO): NO